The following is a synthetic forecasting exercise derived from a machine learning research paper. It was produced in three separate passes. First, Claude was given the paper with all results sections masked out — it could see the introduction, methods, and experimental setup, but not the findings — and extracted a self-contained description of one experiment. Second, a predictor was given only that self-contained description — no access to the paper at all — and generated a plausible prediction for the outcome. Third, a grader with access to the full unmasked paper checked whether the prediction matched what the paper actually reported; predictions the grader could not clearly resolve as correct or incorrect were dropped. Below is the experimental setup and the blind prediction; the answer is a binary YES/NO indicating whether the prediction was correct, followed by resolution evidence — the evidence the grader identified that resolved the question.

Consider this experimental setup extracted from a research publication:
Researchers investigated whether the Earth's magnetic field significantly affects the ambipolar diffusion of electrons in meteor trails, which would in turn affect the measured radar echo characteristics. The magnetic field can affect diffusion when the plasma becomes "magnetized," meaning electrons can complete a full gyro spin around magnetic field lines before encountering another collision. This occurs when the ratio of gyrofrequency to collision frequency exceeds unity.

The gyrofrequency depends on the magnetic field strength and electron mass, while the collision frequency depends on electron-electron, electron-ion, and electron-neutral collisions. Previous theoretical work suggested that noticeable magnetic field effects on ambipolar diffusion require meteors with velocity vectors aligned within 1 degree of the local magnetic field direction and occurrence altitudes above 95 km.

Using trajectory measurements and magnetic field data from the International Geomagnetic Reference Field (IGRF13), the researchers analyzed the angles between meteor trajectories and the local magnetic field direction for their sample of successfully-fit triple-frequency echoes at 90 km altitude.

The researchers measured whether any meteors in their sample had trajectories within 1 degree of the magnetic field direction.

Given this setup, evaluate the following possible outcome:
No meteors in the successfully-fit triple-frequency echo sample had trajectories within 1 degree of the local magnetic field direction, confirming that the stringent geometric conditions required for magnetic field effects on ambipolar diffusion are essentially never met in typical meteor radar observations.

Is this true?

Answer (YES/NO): YES